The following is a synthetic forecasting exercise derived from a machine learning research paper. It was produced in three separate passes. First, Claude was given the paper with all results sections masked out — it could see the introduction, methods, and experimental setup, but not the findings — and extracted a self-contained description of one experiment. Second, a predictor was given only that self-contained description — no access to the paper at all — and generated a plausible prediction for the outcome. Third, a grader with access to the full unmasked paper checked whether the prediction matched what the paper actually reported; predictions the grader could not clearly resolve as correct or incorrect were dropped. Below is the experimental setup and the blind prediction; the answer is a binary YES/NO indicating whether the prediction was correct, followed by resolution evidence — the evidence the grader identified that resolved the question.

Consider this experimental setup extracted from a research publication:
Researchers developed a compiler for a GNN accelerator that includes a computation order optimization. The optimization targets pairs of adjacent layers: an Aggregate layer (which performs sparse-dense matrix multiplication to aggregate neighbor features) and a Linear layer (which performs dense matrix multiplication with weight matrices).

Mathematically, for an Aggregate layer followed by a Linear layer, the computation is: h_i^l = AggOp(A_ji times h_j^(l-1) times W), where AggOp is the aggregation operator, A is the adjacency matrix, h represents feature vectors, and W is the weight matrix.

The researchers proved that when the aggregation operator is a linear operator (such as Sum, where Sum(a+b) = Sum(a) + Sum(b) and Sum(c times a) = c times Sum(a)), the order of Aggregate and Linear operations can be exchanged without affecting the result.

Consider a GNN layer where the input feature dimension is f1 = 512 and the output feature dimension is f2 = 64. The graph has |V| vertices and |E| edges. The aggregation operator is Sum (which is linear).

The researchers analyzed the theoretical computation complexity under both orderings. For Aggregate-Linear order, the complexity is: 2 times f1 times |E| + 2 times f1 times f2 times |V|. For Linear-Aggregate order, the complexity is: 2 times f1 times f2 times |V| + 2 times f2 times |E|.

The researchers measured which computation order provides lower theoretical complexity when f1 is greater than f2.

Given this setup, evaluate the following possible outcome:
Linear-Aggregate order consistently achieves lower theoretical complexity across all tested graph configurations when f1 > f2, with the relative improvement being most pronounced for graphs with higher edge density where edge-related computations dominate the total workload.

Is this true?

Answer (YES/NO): NO